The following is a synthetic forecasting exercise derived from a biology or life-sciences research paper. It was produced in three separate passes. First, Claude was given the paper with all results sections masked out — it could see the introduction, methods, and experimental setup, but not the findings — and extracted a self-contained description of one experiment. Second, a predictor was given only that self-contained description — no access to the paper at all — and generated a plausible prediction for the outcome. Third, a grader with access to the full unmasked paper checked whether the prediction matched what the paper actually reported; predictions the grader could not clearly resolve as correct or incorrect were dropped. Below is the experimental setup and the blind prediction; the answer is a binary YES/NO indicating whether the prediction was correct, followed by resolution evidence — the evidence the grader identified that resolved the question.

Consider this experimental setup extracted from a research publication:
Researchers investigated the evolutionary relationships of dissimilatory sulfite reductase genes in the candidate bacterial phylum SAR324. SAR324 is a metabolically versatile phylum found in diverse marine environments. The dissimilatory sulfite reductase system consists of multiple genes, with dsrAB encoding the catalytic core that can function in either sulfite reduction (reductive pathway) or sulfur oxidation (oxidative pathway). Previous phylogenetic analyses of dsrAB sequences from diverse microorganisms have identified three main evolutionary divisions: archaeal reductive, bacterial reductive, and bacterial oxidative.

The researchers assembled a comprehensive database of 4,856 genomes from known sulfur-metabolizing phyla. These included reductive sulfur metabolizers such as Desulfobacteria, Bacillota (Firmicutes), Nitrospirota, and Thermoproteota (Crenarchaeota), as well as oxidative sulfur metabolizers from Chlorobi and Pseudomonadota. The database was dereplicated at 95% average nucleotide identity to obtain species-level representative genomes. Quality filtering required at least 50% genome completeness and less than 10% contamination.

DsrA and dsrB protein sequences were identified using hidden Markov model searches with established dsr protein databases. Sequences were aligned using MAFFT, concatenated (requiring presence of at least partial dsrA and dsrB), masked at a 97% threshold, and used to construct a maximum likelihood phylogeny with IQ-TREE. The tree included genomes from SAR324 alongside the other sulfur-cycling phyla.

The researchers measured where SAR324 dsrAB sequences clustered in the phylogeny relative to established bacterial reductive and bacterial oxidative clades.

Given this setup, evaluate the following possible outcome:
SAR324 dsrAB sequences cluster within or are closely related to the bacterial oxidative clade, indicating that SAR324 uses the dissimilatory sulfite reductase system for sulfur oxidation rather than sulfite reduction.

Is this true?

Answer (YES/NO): NO